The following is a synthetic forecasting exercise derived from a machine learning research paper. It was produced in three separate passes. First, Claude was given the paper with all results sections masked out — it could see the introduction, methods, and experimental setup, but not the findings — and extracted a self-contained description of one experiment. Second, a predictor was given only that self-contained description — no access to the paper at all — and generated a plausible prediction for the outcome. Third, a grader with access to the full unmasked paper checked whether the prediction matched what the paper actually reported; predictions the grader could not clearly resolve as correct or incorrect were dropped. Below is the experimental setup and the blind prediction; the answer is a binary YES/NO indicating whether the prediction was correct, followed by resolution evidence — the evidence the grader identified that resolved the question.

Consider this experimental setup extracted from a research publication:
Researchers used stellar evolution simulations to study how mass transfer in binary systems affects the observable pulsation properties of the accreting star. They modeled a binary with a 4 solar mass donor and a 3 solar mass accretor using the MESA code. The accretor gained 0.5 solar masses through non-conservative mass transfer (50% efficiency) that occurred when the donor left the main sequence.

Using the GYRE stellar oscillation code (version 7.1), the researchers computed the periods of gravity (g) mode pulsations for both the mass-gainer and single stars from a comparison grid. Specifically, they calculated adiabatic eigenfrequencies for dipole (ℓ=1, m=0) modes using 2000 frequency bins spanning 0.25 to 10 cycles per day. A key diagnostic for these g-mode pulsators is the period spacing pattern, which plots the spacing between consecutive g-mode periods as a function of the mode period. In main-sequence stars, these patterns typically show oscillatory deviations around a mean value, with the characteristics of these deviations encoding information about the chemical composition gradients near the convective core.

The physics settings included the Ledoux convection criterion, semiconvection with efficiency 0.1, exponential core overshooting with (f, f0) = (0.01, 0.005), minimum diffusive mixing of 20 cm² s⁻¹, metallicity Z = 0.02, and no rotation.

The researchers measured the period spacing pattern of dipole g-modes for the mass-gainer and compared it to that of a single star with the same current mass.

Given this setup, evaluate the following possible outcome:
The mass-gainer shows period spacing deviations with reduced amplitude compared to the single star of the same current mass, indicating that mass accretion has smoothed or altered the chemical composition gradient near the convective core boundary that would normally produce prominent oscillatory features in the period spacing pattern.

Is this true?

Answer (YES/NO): NO